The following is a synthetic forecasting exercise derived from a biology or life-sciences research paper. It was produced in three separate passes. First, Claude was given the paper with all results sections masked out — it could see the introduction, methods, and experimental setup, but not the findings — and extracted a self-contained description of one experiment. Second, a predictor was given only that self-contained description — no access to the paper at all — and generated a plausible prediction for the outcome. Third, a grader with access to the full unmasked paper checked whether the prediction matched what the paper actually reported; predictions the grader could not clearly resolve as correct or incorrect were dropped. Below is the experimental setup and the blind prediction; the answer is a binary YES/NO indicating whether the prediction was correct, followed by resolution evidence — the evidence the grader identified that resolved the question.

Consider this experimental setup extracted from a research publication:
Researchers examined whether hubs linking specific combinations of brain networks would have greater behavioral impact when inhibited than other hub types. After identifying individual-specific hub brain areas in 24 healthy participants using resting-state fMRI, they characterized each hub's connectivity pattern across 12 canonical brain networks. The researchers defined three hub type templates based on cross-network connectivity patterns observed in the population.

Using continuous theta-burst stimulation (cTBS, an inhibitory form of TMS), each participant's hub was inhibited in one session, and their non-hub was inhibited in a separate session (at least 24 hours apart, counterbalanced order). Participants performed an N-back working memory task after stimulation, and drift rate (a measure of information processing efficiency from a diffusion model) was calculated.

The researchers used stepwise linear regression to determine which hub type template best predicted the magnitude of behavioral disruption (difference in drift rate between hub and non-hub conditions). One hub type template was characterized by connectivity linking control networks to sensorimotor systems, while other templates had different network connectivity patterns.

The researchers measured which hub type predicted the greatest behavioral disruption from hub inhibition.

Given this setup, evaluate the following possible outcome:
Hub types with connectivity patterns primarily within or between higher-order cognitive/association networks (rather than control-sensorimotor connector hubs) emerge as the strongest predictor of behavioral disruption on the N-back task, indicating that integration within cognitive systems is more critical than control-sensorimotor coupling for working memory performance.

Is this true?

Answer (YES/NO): NO